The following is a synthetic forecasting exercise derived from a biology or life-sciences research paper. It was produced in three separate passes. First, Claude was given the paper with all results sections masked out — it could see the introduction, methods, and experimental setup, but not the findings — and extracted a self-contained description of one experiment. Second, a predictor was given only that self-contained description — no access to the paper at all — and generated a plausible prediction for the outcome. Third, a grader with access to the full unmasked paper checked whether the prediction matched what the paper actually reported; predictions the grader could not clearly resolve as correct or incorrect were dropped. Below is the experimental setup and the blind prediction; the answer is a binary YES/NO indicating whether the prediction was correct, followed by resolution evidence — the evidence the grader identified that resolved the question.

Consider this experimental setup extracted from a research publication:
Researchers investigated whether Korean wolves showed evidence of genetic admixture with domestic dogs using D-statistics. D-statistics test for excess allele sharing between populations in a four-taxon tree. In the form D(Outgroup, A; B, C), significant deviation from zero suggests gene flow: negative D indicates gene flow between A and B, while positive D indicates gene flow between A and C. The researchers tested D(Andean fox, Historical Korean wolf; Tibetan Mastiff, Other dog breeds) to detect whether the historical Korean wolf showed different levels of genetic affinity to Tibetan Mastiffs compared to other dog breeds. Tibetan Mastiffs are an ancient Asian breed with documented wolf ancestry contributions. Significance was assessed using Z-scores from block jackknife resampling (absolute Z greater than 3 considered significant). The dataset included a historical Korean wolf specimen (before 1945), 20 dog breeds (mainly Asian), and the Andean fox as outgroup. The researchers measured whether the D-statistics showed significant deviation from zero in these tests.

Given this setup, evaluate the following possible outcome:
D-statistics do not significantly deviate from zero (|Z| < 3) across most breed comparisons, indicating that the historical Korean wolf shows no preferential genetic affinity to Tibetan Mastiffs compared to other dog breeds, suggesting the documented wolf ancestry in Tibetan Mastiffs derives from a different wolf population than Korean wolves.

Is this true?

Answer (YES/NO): NO